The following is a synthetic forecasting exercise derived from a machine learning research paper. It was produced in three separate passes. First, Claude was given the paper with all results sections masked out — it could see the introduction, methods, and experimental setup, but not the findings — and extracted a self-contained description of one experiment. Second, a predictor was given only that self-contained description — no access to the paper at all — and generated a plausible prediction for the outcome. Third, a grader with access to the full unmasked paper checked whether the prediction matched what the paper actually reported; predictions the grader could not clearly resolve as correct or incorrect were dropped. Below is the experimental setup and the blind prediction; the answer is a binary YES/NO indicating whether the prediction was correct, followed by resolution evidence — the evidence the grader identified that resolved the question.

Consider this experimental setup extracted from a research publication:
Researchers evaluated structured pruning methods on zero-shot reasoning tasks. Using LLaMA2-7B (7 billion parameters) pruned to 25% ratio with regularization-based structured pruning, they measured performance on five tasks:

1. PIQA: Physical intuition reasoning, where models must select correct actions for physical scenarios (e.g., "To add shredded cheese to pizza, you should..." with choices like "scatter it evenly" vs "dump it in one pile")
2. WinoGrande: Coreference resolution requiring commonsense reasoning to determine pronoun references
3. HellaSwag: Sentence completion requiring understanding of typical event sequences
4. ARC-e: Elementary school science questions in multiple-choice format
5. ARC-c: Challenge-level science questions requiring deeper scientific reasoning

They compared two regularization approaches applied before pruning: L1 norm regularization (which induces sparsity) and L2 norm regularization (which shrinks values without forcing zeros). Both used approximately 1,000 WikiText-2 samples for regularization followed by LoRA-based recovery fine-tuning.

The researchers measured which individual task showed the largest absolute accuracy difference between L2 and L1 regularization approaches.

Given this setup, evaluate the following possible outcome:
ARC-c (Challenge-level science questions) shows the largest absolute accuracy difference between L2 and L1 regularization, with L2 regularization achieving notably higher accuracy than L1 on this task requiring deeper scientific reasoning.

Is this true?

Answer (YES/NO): YES